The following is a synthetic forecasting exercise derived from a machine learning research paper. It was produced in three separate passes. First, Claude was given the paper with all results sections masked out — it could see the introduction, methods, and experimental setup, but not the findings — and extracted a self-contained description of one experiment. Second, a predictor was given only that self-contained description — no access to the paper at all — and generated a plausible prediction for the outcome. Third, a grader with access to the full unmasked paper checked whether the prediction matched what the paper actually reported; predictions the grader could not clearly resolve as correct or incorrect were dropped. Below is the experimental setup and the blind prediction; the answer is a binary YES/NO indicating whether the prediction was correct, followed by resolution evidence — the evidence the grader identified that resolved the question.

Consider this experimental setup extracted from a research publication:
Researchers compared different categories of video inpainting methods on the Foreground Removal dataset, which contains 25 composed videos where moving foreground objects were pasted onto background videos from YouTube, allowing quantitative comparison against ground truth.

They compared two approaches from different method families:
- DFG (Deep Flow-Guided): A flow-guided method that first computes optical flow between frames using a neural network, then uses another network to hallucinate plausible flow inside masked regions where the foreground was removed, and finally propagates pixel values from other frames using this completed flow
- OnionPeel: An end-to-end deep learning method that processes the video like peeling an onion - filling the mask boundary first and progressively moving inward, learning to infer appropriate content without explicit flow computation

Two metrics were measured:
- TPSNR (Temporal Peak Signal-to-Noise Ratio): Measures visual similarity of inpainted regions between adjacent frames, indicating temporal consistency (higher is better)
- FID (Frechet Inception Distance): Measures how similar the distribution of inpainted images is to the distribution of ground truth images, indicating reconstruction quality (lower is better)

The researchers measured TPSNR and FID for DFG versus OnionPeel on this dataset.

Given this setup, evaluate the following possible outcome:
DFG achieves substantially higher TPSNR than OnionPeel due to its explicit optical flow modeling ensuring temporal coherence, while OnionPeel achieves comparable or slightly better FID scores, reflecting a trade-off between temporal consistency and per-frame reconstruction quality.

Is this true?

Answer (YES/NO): NO